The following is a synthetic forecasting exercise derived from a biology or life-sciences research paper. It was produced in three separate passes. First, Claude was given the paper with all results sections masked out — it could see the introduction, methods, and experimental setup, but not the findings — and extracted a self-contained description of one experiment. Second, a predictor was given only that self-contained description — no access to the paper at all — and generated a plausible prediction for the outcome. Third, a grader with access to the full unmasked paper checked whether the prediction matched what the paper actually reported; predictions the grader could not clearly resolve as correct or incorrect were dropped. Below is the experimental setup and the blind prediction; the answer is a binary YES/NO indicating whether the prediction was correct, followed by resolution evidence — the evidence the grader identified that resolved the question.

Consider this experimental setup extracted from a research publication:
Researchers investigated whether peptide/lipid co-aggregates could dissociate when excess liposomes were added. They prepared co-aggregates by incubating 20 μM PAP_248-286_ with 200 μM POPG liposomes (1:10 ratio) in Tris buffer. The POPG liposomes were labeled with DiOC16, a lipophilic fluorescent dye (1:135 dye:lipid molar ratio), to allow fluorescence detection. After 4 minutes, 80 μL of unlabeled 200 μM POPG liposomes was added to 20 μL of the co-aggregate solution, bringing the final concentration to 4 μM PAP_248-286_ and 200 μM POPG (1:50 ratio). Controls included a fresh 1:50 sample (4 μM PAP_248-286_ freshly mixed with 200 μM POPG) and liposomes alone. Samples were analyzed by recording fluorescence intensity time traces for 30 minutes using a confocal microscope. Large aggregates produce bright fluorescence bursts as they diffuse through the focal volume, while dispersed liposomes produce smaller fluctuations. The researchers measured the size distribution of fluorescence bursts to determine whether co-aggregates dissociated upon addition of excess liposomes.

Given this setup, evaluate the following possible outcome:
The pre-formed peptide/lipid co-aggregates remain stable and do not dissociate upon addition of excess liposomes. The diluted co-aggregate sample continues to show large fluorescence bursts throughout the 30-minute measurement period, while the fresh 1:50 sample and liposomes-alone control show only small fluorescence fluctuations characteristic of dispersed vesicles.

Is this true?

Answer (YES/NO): YES